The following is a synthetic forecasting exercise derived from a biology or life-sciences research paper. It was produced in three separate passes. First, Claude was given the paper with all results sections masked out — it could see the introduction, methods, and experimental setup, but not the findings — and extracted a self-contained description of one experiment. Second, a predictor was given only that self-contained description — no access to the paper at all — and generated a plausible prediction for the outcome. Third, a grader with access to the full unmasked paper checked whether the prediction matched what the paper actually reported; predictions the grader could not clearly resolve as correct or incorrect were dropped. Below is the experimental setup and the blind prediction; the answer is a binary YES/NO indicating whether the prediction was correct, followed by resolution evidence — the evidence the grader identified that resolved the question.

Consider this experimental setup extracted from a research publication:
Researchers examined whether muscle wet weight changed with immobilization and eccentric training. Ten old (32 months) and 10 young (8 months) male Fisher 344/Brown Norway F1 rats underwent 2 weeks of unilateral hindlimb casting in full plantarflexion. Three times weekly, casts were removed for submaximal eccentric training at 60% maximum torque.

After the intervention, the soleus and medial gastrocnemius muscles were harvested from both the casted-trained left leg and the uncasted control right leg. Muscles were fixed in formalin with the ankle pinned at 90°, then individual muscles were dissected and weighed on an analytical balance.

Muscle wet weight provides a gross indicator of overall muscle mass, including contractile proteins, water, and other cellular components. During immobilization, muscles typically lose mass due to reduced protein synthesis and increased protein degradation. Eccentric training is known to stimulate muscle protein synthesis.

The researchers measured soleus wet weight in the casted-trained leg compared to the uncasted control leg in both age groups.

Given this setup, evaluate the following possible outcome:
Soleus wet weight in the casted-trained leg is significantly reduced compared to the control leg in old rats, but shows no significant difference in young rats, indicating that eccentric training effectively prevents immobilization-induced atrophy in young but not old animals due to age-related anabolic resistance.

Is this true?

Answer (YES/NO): NO